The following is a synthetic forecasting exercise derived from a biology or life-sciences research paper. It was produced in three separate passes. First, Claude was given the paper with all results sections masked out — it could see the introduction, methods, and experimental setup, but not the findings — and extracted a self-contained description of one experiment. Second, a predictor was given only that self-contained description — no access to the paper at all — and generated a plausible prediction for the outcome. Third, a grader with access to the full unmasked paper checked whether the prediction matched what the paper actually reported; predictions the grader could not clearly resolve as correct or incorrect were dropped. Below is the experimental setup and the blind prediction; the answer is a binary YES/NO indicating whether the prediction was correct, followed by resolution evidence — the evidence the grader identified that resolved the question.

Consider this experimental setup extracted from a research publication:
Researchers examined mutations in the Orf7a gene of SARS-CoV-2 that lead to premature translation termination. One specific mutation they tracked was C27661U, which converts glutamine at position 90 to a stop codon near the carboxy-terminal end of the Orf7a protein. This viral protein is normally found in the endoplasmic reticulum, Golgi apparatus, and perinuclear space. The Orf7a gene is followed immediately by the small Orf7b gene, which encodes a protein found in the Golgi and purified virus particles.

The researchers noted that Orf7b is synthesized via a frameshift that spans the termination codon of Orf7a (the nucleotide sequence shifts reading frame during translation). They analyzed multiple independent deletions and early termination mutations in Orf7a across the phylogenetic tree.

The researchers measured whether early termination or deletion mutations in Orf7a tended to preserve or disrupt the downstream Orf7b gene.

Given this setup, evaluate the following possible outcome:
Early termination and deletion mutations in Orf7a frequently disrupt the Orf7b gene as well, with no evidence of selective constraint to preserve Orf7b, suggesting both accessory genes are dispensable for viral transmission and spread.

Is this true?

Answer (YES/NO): NO